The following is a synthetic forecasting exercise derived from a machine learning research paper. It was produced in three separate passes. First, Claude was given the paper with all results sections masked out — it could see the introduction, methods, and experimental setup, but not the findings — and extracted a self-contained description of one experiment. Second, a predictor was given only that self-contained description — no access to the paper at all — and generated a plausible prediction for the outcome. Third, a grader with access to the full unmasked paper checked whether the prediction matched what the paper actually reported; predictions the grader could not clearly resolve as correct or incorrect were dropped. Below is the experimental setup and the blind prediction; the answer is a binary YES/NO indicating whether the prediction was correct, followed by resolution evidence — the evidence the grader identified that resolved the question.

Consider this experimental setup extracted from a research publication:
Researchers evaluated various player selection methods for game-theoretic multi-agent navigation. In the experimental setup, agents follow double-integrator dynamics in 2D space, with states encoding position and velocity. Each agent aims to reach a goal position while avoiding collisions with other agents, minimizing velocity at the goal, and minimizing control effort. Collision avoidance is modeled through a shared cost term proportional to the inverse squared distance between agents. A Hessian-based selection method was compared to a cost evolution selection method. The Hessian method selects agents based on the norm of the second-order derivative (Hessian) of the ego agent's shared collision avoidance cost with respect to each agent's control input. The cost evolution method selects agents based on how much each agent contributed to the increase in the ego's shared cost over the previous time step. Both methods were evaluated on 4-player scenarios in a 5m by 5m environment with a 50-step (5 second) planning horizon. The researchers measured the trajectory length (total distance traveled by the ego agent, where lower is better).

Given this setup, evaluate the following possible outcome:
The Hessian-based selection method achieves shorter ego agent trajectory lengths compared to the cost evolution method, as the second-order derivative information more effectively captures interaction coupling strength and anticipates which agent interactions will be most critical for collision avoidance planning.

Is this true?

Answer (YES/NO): NO